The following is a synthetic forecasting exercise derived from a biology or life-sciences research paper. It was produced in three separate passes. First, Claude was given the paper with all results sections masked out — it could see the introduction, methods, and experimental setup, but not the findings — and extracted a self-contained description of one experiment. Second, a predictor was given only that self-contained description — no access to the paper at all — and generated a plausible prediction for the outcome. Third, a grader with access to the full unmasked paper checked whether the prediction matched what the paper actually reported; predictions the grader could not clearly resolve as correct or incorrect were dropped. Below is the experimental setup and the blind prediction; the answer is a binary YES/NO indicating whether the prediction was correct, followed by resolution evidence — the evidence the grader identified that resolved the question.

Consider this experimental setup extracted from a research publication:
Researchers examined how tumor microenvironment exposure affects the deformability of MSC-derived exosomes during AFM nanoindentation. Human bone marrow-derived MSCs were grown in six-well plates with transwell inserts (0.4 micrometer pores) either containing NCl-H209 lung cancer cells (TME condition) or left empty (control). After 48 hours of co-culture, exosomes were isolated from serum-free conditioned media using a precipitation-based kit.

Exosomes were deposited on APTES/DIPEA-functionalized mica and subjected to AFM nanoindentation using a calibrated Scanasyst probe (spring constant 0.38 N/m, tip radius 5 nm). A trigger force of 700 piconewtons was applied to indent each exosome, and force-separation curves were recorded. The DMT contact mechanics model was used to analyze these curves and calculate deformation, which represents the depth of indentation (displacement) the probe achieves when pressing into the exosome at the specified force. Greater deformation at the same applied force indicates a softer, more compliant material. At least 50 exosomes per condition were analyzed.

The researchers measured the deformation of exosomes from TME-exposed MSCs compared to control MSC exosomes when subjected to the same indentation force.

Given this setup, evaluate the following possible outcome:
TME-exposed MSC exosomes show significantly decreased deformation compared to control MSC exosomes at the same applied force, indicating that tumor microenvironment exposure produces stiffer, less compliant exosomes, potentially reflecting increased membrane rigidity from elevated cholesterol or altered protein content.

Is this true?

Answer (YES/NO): NO